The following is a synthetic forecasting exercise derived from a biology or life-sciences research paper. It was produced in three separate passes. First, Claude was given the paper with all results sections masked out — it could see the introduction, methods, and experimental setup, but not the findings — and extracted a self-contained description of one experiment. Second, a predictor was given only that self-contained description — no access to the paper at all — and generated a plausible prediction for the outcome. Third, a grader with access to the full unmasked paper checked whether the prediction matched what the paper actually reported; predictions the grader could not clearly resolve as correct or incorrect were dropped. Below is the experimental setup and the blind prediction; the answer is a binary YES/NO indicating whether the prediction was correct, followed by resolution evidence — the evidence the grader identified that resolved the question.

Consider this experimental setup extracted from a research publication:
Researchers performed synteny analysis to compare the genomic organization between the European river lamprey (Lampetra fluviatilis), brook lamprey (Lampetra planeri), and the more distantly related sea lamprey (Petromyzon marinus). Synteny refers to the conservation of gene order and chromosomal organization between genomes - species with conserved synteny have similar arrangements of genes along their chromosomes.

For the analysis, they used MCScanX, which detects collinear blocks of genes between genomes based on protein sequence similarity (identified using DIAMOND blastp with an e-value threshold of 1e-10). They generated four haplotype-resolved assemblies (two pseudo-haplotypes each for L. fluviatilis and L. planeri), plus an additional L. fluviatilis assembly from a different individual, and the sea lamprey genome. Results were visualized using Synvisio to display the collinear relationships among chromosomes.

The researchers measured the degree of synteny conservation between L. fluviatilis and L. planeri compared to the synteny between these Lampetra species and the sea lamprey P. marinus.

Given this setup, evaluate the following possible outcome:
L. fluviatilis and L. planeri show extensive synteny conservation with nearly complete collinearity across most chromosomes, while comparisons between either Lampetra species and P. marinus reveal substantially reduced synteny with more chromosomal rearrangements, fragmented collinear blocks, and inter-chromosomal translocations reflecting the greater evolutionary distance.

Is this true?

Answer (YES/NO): YES